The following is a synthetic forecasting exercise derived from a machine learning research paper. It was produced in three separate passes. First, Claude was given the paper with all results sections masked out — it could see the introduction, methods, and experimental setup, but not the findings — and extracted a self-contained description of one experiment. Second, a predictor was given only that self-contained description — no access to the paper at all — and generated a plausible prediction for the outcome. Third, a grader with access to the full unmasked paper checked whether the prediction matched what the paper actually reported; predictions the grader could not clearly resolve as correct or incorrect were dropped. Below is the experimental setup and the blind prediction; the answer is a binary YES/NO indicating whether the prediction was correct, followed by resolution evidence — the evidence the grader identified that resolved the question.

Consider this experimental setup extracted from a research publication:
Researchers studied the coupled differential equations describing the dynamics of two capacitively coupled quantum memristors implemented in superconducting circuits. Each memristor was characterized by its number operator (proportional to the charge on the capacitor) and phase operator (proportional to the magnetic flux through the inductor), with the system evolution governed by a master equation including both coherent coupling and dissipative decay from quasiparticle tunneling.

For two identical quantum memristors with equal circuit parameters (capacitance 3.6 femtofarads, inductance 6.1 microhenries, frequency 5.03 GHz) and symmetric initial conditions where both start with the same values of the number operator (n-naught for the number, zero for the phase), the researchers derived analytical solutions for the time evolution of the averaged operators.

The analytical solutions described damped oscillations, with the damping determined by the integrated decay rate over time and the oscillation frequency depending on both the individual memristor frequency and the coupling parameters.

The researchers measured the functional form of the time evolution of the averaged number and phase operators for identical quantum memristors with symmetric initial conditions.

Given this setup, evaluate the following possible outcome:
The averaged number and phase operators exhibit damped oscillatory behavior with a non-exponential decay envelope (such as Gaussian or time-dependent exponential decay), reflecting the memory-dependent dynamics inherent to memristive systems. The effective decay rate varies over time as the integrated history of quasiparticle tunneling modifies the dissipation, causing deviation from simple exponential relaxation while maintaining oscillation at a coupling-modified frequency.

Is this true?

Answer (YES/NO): YES